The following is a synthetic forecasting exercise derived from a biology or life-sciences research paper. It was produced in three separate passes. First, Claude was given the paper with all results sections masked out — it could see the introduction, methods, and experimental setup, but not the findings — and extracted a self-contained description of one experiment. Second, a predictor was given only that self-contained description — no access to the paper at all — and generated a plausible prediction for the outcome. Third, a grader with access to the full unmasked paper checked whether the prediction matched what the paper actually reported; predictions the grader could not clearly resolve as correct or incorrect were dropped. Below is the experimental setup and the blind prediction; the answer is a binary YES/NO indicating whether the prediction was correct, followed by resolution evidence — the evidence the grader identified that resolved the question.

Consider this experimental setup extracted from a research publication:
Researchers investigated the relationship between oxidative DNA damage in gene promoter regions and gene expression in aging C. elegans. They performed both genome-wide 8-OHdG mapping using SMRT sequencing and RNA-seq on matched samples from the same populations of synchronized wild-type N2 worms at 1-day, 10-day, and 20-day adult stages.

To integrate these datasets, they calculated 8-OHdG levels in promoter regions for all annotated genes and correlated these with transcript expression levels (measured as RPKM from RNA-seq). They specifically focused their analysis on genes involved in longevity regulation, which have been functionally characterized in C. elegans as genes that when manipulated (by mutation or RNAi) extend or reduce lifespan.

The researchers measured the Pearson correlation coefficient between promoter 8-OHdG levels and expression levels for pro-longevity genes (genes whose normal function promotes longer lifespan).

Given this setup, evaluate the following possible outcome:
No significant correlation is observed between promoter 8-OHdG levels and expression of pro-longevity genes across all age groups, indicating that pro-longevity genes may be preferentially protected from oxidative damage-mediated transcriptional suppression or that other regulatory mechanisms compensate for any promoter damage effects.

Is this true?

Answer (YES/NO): NO